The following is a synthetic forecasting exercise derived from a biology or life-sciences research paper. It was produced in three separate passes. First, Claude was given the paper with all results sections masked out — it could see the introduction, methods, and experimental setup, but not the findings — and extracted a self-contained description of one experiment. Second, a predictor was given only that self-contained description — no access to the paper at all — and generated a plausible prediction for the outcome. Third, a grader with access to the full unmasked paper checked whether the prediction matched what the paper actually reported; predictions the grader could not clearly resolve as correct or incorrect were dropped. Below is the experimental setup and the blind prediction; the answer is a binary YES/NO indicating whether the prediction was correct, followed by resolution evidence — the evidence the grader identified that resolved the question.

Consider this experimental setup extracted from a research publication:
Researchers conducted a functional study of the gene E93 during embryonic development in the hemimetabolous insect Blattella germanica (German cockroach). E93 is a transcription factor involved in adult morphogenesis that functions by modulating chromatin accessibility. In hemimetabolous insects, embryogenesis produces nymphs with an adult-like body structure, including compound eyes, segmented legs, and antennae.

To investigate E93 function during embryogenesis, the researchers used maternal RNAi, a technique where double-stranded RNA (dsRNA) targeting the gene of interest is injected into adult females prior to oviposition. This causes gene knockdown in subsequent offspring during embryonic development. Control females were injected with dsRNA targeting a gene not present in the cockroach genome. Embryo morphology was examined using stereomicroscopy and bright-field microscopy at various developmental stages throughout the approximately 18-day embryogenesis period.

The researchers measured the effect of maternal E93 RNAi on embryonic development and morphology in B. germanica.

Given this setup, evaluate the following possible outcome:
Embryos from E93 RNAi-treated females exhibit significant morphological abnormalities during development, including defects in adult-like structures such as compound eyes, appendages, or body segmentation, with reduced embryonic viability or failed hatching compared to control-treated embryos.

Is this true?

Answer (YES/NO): YES